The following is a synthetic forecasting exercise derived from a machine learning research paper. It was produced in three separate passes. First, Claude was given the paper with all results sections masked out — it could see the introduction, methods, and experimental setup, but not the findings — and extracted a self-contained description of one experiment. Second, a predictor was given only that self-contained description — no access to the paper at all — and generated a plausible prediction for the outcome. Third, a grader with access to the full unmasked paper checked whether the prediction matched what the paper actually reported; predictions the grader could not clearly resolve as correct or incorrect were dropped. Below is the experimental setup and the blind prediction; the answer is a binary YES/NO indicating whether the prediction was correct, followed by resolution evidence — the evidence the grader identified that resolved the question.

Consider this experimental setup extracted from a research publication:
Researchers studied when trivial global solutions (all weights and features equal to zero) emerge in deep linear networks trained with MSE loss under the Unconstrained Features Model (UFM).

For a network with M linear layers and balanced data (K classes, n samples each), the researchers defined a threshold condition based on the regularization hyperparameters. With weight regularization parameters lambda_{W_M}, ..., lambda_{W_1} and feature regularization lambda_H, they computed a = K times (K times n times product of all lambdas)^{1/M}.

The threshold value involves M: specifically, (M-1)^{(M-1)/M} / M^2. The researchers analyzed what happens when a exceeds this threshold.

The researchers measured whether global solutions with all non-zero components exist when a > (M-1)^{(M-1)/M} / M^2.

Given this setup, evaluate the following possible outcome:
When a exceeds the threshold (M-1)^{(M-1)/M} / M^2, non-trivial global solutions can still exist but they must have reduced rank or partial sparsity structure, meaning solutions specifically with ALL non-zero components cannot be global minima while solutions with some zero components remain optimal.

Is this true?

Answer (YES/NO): NO